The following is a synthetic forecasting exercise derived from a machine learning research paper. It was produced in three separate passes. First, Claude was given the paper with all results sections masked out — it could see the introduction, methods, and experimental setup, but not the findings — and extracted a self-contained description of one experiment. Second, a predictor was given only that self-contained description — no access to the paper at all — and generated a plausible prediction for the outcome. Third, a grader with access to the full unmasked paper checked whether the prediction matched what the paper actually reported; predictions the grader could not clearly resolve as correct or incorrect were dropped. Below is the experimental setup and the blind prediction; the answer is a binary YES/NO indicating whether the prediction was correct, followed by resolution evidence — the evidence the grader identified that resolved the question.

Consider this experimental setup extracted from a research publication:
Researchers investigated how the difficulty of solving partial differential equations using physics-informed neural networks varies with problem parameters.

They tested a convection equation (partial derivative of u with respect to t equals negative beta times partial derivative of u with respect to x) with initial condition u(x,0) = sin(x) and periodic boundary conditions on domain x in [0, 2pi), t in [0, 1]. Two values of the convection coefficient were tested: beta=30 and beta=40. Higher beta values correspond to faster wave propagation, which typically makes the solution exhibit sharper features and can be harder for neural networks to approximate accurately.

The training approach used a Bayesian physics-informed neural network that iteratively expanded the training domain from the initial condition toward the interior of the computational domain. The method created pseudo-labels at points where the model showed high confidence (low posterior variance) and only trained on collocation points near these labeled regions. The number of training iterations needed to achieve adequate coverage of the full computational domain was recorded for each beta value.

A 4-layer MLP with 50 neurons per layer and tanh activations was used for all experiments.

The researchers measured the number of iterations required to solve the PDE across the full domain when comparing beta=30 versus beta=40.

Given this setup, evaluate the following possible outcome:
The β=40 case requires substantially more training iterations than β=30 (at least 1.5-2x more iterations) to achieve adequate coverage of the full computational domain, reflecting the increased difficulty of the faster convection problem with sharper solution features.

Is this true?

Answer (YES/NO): YES